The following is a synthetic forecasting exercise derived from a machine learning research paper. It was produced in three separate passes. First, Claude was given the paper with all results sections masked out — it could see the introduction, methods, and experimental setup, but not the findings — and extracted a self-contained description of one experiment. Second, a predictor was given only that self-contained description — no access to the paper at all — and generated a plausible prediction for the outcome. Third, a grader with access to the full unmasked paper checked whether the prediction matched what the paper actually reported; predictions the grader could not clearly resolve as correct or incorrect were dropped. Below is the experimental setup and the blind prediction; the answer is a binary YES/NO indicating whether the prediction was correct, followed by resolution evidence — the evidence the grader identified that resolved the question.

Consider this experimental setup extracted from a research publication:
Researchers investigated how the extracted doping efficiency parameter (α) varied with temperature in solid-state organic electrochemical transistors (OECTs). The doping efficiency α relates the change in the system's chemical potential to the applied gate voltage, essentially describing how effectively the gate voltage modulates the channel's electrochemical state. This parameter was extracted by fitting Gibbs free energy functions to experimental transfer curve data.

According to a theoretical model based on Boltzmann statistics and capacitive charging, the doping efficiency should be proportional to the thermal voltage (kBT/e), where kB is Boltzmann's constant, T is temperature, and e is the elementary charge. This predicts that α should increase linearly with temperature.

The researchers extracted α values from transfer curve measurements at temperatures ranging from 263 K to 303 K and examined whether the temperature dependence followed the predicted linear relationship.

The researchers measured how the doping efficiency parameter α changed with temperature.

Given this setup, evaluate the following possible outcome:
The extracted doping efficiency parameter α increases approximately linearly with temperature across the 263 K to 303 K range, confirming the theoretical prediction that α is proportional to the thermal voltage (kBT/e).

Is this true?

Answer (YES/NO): YES